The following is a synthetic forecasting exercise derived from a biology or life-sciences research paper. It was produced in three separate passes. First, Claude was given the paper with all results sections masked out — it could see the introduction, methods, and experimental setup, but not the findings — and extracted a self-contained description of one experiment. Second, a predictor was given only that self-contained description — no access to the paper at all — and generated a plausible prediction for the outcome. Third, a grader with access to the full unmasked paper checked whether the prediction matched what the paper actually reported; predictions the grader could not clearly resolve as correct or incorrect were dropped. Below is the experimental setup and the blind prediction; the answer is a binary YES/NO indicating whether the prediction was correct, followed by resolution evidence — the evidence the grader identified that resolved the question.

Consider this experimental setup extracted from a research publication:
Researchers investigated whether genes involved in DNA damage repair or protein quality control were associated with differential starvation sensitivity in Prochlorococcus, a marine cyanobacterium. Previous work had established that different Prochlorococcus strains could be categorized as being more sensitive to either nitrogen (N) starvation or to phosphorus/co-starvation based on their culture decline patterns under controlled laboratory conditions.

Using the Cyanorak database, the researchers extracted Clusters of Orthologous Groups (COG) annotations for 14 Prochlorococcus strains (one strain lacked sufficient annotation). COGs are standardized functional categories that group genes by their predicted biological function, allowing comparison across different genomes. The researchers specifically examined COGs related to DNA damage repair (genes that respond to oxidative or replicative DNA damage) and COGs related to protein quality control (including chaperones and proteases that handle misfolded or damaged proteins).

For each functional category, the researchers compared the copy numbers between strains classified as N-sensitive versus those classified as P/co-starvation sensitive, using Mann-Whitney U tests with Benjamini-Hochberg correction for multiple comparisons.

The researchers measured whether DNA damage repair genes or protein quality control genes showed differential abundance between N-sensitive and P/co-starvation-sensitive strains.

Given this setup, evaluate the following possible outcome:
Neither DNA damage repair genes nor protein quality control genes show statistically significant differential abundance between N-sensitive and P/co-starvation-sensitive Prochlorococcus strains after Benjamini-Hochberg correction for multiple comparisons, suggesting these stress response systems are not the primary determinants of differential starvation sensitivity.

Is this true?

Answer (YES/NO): NO